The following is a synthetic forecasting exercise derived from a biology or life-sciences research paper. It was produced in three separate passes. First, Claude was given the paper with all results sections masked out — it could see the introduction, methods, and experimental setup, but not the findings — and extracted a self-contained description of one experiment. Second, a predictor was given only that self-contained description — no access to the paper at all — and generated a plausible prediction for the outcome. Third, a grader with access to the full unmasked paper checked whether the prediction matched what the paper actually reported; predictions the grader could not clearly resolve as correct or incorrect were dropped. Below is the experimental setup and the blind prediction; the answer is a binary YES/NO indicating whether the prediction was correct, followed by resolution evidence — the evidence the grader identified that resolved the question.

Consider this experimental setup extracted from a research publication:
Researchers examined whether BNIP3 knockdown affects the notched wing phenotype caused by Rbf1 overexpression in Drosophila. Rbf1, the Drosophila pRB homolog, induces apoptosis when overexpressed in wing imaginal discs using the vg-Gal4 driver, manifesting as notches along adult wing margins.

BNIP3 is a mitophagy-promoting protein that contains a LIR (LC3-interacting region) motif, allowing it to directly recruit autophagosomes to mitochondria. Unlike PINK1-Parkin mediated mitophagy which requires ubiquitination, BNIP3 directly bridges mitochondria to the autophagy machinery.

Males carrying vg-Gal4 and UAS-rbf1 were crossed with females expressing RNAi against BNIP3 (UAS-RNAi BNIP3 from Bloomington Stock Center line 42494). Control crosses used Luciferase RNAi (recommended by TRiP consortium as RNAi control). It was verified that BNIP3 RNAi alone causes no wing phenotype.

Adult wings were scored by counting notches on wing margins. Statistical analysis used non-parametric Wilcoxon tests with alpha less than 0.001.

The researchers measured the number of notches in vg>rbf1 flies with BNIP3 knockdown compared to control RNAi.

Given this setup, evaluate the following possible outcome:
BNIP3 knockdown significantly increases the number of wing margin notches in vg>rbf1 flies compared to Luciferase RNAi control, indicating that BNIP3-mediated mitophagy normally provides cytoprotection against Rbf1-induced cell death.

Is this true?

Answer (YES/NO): YES